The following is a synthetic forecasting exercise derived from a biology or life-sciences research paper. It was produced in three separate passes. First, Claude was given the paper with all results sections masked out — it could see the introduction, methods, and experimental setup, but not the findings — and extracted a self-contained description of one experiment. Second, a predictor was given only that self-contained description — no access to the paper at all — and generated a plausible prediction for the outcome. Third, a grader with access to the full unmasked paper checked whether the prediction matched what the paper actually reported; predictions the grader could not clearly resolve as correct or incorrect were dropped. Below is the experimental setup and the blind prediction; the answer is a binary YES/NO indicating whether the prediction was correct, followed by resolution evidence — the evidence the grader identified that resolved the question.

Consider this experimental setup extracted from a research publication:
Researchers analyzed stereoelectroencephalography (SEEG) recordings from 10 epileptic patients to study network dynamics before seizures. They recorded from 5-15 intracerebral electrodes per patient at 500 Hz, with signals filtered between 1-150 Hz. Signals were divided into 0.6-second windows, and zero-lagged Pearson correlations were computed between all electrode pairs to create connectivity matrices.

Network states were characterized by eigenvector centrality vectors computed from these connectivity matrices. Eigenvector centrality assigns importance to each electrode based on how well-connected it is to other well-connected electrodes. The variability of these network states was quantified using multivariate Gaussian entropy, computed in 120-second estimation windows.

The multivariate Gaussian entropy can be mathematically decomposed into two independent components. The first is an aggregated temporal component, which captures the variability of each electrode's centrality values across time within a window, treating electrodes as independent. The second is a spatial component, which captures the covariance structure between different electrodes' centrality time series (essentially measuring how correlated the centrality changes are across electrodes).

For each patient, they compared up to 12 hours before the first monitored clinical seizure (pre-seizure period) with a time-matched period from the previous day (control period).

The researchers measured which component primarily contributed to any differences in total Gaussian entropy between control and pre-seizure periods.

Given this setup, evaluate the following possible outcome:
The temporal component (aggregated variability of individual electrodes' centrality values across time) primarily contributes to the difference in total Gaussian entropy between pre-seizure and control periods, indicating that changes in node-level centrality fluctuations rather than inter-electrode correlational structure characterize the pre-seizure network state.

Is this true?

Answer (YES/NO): YES